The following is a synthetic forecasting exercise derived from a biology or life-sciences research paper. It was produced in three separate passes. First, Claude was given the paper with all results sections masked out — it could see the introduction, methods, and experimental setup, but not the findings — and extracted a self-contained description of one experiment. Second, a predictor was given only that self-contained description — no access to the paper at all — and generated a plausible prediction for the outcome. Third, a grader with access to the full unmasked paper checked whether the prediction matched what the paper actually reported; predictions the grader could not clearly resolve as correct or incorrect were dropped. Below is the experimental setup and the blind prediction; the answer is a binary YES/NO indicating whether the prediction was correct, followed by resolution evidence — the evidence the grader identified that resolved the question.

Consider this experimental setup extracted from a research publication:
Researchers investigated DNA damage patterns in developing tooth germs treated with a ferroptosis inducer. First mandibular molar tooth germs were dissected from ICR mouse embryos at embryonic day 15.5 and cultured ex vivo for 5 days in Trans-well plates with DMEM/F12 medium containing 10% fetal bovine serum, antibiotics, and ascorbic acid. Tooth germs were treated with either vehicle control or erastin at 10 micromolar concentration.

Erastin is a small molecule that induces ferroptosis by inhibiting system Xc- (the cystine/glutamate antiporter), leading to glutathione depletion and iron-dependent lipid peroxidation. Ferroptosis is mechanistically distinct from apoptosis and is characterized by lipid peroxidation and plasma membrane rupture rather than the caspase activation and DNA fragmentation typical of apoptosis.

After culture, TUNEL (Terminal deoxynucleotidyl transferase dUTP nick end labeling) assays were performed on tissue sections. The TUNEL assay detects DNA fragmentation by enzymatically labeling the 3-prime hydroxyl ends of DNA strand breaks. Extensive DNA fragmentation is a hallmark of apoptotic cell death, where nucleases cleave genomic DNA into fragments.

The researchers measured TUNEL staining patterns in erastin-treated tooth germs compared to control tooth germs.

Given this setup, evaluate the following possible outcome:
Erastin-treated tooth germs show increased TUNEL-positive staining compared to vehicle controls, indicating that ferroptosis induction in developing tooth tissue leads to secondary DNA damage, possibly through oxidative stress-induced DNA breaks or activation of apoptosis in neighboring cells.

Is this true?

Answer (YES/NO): NO